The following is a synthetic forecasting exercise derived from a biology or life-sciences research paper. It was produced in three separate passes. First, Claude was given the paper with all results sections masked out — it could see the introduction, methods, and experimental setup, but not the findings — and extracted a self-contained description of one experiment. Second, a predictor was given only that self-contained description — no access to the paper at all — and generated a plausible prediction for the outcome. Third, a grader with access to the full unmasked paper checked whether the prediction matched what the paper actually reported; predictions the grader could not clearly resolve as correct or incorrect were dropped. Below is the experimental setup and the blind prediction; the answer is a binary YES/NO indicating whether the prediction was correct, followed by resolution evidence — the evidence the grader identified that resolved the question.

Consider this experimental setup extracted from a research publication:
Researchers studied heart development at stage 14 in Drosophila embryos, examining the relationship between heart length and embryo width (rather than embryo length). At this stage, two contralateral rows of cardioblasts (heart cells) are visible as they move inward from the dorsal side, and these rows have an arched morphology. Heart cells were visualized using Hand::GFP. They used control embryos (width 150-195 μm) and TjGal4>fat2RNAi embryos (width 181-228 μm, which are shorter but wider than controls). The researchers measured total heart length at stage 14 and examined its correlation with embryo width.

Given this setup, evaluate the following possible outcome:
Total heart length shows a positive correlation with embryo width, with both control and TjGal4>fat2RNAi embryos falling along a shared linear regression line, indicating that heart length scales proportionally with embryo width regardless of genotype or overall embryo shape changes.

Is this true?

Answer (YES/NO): NO